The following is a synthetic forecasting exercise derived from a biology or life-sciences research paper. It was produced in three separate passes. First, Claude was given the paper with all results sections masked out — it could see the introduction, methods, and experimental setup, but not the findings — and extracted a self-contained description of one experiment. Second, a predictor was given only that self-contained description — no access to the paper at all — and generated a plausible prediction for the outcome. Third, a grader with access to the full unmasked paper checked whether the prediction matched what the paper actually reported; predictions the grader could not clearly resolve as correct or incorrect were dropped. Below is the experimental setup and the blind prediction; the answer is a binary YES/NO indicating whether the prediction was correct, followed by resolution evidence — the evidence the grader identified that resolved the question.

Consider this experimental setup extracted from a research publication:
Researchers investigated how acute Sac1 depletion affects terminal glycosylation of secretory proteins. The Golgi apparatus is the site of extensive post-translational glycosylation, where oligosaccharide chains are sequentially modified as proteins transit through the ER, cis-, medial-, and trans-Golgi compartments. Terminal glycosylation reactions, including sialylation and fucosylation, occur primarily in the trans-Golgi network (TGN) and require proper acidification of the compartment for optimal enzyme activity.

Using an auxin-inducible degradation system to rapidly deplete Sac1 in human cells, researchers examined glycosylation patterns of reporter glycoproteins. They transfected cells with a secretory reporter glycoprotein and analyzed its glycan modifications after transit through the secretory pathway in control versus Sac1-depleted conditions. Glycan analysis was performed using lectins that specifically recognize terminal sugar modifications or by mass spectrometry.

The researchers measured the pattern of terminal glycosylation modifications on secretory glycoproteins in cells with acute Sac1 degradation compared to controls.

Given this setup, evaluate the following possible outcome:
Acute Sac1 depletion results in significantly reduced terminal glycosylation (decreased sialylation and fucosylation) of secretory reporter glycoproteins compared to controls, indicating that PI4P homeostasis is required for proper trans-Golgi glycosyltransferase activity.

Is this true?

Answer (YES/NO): YES